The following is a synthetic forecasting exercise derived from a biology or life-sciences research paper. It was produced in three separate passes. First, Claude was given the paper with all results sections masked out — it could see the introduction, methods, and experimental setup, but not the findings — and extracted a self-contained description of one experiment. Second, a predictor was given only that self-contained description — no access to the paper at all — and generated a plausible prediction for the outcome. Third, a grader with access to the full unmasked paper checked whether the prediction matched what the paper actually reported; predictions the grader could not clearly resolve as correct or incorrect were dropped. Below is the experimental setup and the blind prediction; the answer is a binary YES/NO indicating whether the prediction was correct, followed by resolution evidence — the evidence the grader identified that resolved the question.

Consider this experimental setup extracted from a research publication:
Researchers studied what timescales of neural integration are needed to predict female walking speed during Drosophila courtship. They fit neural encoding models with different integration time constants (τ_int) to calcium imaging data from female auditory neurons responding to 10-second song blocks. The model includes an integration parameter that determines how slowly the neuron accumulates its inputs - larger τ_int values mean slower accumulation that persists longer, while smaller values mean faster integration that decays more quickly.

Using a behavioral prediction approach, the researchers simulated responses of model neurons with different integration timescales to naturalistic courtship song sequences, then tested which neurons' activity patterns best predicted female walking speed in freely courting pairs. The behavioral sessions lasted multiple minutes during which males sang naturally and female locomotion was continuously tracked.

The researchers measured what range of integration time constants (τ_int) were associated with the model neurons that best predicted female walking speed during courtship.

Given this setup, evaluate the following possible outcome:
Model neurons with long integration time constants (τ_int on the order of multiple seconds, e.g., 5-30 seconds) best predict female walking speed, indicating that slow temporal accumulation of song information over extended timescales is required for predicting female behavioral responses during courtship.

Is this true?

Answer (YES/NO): NO